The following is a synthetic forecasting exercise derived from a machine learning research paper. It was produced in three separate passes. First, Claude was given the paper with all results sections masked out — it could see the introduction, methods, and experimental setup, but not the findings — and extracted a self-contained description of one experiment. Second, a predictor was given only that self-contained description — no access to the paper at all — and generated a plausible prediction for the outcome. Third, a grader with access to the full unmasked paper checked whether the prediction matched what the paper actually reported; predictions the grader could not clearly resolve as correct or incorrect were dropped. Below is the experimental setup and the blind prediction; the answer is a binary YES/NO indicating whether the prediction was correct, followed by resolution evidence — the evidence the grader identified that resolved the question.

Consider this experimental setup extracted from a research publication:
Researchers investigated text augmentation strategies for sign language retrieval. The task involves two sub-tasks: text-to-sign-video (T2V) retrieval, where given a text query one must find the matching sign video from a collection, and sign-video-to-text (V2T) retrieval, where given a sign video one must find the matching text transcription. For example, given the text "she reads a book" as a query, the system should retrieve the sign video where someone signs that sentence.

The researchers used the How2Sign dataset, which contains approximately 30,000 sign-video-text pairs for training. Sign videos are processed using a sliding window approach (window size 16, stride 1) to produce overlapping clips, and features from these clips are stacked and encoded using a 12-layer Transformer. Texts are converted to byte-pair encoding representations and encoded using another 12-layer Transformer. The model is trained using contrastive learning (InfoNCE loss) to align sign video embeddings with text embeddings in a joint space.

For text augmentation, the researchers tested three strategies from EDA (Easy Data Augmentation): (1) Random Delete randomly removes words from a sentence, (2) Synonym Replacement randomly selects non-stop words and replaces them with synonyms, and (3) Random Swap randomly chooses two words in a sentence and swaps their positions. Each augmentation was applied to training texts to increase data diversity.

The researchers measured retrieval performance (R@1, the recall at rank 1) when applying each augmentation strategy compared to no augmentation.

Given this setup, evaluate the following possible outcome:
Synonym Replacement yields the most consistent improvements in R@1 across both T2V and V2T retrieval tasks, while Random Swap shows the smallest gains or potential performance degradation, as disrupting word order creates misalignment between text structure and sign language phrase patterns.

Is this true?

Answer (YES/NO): NO